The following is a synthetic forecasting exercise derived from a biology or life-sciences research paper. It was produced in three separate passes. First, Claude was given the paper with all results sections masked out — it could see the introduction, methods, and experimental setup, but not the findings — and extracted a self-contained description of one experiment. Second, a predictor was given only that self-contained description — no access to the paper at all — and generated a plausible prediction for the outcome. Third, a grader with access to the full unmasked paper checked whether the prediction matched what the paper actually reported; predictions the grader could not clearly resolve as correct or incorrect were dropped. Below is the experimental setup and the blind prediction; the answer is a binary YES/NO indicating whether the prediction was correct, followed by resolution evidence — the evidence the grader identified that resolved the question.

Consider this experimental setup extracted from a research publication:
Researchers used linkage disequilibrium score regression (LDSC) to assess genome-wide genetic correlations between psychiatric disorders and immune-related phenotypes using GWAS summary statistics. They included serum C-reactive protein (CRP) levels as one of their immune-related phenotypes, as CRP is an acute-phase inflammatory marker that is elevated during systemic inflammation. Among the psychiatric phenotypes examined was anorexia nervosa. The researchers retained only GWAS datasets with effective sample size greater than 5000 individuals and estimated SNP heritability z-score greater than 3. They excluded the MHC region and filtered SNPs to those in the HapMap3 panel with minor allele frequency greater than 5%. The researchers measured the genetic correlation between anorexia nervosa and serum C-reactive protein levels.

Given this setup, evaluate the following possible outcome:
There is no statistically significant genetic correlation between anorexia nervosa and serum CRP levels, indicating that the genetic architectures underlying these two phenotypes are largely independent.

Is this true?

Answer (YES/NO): NO